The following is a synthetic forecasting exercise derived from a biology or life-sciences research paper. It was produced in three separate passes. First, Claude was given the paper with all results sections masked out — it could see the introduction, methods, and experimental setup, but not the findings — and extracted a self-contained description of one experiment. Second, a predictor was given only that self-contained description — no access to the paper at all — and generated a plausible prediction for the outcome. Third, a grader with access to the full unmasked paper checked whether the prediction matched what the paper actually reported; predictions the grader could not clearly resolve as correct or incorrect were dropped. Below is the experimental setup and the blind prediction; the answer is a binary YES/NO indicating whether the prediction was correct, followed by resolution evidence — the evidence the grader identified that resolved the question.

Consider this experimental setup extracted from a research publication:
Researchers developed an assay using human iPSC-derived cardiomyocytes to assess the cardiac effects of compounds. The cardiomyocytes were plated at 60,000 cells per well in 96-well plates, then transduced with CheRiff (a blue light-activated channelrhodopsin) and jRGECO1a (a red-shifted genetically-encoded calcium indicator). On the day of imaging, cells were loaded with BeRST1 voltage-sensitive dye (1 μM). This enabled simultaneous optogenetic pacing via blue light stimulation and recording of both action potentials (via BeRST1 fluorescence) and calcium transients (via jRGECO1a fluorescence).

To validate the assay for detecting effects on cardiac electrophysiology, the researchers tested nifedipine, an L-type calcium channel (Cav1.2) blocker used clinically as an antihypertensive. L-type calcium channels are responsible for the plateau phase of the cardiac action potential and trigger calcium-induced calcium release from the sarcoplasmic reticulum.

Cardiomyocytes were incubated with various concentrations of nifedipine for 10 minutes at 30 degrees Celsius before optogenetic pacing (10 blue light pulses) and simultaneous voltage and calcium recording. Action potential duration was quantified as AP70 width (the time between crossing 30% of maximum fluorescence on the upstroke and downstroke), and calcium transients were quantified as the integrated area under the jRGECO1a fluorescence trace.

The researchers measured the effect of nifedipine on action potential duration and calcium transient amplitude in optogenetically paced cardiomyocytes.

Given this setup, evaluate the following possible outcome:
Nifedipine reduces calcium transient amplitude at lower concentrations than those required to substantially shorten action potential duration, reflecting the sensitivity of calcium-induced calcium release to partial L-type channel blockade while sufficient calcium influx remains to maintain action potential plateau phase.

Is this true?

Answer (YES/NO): NO